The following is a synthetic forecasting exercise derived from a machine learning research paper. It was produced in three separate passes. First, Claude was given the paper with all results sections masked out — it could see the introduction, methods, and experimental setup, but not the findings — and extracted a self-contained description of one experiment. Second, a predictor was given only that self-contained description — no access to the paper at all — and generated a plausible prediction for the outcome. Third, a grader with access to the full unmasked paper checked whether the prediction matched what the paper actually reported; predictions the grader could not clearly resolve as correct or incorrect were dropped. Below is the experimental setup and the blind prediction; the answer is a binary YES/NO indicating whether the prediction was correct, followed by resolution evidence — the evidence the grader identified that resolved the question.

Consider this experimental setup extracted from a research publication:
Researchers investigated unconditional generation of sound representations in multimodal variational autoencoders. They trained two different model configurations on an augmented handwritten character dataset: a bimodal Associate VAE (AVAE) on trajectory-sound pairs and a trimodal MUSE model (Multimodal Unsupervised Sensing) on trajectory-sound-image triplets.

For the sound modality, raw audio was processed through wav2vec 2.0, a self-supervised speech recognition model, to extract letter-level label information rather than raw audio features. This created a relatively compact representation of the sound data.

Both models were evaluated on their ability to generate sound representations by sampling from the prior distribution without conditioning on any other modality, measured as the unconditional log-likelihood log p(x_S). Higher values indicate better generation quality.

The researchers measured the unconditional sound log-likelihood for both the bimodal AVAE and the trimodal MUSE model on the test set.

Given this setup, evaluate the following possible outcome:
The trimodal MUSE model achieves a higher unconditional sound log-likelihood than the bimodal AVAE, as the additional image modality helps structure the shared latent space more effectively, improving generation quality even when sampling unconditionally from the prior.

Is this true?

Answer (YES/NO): NO